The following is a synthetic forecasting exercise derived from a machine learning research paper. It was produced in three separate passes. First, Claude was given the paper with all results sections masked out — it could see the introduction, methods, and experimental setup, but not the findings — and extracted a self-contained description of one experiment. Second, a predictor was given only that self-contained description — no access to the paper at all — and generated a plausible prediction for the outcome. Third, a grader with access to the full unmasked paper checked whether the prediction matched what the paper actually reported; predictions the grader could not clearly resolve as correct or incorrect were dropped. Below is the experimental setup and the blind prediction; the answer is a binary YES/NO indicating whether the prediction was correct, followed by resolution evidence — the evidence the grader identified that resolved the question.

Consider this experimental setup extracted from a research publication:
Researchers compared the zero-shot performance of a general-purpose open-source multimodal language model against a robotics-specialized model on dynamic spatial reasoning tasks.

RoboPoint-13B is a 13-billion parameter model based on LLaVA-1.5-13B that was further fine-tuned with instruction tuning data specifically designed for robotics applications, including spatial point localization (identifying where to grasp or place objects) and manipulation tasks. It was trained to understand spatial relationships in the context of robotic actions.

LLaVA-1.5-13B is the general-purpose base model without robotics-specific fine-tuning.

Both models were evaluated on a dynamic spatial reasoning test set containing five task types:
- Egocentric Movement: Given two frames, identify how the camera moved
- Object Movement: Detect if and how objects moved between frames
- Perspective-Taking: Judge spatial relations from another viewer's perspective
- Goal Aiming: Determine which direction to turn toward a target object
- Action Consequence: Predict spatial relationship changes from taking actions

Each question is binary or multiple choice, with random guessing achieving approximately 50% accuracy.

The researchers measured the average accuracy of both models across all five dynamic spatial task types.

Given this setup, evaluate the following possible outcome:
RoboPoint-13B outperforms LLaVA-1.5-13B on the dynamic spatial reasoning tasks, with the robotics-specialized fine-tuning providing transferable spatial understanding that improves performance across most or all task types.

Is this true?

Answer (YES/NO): NO